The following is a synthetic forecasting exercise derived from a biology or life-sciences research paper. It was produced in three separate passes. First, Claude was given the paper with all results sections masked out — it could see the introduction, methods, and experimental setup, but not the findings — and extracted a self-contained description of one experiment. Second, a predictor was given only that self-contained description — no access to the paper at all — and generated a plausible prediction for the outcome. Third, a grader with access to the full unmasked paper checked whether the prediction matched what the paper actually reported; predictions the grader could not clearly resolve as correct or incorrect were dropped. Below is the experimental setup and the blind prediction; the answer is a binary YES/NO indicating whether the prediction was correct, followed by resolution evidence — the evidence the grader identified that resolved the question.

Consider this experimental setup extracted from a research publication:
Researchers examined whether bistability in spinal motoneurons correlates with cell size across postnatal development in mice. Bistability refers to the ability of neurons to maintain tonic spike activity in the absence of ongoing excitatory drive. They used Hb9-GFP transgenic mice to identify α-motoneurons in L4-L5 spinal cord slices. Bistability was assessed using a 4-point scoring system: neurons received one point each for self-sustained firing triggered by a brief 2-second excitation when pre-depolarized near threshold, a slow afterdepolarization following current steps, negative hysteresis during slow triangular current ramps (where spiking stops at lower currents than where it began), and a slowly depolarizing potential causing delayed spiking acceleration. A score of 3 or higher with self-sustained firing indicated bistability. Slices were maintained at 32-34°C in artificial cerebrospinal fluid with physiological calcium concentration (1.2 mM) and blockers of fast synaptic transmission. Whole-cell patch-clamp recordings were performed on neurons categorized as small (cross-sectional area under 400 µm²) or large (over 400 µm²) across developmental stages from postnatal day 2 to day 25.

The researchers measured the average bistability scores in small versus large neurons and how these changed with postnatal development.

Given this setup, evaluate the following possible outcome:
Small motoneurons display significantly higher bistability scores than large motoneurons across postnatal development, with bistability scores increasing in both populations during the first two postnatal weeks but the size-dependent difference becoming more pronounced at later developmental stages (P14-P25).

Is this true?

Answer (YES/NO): NO